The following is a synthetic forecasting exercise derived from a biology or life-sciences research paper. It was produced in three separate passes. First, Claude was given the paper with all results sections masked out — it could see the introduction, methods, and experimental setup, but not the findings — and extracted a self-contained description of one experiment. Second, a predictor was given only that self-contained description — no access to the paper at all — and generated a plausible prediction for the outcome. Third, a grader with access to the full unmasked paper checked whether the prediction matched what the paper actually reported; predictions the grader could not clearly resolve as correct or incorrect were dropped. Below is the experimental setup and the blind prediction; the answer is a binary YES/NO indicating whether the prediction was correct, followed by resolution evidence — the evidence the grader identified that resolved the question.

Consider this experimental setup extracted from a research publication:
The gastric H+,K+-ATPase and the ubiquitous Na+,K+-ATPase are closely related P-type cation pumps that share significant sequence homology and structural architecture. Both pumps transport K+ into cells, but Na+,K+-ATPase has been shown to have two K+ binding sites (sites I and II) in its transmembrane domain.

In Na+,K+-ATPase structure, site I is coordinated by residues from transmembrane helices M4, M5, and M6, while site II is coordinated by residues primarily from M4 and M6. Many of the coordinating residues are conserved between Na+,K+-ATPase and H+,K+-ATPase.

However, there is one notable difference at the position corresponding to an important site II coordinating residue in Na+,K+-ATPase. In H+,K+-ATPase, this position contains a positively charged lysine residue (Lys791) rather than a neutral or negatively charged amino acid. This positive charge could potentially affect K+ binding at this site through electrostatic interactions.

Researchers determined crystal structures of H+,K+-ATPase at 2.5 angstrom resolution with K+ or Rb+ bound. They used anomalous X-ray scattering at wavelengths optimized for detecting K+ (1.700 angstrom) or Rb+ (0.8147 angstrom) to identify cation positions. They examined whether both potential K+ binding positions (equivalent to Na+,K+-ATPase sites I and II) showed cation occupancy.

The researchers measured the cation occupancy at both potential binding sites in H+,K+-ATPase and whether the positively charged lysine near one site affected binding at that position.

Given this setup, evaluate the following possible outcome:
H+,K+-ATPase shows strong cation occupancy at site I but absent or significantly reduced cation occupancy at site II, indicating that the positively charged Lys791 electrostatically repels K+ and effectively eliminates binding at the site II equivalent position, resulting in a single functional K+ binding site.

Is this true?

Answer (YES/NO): NO